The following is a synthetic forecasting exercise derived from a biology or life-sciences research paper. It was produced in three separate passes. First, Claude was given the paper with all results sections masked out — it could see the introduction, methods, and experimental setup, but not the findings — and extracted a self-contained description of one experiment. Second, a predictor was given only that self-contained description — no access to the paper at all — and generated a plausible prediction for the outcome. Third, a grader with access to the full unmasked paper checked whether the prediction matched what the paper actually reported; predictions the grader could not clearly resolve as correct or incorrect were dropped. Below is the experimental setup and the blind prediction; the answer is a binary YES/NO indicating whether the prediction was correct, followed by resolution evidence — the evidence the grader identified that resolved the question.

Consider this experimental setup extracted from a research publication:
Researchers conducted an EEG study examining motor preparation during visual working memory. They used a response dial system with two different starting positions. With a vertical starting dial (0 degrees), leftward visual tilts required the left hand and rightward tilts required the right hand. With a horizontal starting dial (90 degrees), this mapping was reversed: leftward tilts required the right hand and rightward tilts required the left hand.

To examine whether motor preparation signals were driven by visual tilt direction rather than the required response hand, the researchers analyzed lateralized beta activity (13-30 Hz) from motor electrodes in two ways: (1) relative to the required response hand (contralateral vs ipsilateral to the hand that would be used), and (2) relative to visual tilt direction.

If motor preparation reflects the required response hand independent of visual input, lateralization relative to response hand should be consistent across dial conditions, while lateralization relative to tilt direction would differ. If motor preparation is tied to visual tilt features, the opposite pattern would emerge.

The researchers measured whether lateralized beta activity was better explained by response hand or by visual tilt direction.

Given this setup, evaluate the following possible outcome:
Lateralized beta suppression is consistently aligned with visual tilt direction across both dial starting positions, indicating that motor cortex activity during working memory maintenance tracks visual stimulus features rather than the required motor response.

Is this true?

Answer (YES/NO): NO